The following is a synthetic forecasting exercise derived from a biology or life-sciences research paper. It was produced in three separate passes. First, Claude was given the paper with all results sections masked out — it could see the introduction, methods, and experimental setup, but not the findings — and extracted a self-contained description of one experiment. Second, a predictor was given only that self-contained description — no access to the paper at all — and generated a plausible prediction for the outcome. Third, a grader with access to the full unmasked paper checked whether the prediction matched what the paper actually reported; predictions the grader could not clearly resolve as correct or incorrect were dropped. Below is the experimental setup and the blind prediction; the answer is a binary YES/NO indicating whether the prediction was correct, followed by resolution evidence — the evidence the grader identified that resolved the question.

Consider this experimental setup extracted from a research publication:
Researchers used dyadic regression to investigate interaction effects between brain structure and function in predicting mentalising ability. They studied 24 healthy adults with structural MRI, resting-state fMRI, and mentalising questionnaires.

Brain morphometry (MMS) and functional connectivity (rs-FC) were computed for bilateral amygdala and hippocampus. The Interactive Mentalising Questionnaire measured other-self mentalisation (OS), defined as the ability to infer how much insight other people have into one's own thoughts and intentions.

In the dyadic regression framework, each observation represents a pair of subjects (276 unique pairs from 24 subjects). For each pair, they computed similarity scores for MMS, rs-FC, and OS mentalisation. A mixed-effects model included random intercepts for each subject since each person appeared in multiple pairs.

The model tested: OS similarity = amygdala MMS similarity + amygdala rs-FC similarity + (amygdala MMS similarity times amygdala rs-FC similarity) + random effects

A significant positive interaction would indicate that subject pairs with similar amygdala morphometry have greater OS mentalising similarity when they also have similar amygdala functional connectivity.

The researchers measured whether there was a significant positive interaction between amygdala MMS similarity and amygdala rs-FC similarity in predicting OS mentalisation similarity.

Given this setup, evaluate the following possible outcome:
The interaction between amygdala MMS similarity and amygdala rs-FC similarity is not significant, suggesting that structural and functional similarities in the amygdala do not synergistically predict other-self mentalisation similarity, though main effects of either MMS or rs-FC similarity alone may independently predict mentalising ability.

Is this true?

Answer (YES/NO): NO